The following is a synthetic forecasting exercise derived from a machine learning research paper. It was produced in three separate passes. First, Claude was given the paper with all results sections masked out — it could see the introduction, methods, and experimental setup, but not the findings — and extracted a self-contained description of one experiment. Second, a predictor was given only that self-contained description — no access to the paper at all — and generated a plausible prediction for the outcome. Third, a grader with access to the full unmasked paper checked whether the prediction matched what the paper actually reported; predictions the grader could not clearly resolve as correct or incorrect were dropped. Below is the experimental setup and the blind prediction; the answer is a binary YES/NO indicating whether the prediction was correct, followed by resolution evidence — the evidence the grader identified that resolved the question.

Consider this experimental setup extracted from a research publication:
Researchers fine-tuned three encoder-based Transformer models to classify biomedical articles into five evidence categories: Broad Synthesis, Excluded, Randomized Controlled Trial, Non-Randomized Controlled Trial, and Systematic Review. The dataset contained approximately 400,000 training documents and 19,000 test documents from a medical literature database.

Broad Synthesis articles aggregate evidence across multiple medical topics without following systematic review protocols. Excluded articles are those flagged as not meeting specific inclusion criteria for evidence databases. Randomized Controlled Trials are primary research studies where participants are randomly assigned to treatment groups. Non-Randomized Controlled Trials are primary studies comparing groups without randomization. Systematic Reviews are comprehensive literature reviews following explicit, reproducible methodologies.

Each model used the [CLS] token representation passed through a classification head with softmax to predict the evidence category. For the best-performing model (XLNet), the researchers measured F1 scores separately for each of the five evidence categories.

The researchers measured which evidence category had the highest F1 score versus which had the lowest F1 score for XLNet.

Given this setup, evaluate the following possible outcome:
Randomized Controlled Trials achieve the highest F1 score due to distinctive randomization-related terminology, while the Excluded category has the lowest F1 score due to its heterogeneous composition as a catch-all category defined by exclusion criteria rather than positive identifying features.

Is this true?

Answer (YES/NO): NO